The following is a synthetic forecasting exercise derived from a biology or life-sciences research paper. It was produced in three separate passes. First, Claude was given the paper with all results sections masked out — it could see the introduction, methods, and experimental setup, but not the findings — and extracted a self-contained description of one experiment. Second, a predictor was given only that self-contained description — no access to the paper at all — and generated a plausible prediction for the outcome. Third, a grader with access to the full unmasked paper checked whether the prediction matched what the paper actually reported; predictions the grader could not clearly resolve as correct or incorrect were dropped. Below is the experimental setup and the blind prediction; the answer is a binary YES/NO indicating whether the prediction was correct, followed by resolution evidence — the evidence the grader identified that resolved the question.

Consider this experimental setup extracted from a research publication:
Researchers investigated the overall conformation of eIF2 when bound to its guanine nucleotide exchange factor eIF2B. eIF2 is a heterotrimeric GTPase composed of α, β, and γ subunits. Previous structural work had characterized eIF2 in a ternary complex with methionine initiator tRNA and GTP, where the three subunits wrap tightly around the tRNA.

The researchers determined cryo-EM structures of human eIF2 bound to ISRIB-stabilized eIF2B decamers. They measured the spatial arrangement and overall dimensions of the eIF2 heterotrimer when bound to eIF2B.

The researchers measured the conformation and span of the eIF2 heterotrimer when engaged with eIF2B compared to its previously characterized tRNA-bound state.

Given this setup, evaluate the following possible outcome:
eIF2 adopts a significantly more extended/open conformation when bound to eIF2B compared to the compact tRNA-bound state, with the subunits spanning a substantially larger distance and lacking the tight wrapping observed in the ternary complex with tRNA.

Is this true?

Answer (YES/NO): YES